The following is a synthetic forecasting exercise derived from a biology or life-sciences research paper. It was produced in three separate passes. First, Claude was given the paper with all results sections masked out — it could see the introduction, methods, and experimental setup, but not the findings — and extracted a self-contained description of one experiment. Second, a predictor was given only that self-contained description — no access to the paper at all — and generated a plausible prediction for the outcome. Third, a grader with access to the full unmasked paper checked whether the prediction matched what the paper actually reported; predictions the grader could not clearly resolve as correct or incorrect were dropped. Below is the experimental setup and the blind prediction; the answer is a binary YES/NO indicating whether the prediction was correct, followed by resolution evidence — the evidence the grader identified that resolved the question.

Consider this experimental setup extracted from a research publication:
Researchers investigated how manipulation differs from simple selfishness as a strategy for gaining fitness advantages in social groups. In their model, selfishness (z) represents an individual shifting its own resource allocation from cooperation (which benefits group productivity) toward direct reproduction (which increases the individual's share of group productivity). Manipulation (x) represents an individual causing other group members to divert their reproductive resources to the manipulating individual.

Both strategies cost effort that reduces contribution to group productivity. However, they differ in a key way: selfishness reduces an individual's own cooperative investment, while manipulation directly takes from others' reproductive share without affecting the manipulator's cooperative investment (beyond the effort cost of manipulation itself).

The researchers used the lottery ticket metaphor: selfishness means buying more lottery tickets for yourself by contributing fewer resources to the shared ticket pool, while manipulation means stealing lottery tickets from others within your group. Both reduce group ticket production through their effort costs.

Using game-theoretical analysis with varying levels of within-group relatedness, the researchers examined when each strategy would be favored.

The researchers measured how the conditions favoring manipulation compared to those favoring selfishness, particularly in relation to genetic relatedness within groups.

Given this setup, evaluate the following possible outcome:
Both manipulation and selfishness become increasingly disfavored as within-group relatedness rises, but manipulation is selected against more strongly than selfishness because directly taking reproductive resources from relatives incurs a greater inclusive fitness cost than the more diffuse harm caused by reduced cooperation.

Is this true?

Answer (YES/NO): NO